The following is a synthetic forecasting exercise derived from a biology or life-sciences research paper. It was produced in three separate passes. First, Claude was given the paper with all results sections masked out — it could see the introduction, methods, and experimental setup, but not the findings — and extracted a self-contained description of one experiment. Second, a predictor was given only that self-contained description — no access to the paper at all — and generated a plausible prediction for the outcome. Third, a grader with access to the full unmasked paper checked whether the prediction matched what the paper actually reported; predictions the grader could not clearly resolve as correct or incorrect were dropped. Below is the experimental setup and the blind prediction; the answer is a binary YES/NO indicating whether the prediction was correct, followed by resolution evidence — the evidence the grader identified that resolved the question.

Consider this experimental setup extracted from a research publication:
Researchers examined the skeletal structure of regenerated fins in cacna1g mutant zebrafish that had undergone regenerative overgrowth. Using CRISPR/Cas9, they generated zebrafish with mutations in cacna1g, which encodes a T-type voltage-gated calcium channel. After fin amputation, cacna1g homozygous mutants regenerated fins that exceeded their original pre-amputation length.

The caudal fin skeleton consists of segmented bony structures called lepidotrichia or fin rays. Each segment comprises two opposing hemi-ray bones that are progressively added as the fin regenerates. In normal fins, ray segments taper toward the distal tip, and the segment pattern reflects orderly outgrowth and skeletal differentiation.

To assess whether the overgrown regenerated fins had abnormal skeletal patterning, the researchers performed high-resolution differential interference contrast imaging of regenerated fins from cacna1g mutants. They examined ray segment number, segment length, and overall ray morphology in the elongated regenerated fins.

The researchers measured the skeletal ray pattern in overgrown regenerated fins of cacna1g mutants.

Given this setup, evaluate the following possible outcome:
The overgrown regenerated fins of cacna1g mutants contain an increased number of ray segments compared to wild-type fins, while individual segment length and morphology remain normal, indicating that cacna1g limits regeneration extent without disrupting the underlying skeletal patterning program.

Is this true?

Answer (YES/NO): NO